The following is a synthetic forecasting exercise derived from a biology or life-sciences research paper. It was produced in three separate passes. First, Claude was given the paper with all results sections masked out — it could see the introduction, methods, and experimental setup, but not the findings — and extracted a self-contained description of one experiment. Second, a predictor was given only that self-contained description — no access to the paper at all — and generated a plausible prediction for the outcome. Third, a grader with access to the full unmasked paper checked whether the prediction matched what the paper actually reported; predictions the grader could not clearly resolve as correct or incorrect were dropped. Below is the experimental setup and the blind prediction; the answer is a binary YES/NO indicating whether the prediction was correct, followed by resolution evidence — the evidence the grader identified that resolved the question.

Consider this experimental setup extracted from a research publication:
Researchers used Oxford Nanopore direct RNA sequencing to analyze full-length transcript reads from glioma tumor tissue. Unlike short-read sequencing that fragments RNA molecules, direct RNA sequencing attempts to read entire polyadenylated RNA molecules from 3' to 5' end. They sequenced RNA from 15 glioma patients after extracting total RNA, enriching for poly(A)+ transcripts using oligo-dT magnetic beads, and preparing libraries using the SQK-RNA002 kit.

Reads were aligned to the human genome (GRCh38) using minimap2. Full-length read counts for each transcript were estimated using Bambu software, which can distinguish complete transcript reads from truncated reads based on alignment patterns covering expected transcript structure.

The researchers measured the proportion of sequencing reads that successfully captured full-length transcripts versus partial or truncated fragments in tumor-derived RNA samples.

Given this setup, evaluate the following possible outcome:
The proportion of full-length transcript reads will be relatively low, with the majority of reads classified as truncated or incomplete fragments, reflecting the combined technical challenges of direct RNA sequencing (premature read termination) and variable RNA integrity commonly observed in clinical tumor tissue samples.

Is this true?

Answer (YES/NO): YES